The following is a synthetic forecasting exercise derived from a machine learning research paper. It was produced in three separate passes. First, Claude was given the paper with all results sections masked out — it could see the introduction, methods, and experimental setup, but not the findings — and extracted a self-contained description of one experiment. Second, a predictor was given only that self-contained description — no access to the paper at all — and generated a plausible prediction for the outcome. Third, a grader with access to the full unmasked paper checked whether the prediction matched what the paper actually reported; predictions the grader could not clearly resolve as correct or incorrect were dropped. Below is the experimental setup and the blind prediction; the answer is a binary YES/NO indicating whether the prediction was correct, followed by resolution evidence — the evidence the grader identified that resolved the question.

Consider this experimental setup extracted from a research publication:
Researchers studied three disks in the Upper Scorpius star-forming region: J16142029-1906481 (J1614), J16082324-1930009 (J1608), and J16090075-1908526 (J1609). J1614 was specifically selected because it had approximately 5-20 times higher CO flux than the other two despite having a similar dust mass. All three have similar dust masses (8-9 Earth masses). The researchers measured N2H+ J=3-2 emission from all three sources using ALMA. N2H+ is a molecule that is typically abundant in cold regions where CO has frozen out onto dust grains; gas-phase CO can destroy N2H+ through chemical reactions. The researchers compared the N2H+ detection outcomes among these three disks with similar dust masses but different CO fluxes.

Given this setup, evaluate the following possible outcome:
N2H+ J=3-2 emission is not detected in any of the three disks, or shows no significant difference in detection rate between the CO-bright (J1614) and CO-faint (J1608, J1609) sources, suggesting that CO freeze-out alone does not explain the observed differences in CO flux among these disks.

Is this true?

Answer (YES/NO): NO